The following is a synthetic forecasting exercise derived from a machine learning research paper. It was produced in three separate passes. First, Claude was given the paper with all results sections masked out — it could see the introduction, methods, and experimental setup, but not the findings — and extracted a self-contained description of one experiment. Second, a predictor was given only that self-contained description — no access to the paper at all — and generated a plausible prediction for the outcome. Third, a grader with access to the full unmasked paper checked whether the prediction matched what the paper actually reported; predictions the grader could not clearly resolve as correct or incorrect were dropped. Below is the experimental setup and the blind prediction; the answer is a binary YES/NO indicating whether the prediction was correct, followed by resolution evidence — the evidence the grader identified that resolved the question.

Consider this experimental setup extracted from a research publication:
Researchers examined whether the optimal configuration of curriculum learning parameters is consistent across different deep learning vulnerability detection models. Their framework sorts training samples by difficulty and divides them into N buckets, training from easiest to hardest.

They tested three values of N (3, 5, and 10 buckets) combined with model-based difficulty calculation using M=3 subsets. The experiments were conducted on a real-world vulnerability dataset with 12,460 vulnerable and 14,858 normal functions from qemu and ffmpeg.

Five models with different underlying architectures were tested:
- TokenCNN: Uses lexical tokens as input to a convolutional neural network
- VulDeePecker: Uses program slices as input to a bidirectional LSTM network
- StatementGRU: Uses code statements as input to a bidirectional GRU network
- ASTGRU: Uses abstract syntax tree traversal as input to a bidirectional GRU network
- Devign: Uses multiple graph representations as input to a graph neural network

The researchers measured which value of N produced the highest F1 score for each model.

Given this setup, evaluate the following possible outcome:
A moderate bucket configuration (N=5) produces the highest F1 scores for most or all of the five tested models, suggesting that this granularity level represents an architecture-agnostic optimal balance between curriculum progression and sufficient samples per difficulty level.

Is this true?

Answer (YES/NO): NO